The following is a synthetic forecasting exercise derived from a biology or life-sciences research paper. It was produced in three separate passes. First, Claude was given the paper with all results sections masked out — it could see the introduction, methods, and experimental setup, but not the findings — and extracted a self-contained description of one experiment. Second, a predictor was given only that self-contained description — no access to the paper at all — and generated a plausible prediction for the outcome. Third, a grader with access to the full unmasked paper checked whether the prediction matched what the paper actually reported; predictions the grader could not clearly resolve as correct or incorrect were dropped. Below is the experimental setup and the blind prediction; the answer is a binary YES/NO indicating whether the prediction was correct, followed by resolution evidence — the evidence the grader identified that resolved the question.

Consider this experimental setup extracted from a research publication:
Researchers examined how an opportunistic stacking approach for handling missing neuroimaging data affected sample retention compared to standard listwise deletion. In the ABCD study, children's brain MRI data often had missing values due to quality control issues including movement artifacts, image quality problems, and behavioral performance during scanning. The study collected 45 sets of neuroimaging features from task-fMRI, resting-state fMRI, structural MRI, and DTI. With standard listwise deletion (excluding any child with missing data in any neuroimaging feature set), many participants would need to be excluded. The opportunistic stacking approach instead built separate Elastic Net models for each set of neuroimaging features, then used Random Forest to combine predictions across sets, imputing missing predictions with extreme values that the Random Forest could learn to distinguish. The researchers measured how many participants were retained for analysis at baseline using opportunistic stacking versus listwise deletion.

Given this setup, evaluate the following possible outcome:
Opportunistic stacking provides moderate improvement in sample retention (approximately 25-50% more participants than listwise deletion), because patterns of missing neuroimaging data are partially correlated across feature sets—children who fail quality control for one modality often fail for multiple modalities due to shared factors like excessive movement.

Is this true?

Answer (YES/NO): NO